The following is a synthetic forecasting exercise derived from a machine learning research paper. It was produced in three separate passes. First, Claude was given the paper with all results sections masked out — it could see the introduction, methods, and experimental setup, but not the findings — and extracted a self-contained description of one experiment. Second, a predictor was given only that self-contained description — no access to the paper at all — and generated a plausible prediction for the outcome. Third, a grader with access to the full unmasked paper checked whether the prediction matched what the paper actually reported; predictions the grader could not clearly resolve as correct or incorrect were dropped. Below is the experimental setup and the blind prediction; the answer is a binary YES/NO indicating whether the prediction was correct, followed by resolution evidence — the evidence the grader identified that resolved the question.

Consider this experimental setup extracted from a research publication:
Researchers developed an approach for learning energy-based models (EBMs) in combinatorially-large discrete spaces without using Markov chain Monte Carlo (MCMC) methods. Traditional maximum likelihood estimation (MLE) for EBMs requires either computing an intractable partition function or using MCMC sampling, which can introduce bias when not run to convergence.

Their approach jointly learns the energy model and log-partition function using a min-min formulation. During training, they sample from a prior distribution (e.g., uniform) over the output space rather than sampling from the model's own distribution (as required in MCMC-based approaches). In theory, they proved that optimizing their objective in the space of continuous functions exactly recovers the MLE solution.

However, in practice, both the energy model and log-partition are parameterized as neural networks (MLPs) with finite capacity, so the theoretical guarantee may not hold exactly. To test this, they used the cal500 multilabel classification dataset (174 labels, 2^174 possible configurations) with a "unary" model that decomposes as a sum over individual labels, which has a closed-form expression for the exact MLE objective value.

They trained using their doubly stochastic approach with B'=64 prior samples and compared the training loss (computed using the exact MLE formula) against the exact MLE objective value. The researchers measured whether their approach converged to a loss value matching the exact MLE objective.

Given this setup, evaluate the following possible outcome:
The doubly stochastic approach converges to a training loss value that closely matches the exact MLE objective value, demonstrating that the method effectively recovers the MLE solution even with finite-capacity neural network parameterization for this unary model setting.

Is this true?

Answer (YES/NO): YES